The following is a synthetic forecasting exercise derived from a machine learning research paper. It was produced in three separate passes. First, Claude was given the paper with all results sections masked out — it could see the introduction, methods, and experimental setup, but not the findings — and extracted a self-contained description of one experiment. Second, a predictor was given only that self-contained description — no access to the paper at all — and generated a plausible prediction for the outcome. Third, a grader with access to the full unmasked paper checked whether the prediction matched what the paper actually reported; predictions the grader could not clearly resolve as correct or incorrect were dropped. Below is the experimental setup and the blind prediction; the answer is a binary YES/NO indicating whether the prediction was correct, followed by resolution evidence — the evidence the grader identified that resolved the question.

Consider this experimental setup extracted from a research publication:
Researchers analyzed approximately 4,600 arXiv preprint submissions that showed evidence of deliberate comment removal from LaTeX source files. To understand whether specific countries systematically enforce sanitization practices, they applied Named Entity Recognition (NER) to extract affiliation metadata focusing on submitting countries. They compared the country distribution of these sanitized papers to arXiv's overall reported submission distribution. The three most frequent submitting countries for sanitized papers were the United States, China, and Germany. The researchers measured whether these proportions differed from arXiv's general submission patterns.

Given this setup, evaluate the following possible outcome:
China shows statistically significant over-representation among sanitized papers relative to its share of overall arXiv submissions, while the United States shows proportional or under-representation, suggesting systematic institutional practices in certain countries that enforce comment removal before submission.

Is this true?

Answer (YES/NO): NO